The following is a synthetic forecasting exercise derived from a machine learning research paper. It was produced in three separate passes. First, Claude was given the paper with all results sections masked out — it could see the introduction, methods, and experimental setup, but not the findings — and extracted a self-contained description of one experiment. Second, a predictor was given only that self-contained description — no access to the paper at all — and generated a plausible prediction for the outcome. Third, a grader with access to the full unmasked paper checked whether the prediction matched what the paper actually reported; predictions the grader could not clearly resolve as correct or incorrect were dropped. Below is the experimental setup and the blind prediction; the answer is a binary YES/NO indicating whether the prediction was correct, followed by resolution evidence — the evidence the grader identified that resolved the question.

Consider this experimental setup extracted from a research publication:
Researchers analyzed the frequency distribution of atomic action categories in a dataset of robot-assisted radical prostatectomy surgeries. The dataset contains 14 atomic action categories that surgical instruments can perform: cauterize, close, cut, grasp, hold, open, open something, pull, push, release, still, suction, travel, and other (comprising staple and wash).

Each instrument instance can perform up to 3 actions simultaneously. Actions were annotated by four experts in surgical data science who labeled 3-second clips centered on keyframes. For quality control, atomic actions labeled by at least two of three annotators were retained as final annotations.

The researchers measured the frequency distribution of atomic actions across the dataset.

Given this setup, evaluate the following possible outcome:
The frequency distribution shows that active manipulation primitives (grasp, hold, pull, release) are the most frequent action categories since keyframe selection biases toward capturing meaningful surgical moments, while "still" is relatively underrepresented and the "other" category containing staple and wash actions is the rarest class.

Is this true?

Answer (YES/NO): NO